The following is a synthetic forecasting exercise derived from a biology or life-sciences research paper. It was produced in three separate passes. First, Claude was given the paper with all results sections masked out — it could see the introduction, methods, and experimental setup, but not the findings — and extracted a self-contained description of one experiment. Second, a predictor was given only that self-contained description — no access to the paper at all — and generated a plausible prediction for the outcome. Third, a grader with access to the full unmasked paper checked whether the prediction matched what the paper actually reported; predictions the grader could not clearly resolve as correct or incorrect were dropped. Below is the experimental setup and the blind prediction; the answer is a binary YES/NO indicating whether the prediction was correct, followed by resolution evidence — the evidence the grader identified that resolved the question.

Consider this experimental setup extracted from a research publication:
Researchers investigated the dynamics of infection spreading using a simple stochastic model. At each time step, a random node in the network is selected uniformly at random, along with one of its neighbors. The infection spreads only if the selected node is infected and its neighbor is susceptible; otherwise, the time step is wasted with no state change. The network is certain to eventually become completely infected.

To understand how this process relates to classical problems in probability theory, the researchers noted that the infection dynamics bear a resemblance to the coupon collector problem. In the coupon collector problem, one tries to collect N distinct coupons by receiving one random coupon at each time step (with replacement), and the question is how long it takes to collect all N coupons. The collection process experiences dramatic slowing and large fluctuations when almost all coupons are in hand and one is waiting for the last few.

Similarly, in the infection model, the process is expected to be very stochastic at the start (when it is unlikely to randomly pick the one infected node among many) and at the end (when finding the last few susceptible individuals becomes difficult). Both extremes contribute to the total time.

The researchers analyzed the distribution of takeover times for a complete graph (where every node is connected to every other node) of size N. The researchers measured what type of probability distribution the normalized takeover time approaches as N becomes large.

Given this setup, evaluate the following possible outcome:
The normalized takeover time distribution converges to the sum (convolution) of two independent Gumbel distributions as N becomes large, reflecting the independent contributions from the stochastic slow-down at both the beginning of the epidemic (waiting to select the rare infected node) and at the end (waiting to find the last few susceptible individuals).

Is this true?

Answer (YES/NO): YES